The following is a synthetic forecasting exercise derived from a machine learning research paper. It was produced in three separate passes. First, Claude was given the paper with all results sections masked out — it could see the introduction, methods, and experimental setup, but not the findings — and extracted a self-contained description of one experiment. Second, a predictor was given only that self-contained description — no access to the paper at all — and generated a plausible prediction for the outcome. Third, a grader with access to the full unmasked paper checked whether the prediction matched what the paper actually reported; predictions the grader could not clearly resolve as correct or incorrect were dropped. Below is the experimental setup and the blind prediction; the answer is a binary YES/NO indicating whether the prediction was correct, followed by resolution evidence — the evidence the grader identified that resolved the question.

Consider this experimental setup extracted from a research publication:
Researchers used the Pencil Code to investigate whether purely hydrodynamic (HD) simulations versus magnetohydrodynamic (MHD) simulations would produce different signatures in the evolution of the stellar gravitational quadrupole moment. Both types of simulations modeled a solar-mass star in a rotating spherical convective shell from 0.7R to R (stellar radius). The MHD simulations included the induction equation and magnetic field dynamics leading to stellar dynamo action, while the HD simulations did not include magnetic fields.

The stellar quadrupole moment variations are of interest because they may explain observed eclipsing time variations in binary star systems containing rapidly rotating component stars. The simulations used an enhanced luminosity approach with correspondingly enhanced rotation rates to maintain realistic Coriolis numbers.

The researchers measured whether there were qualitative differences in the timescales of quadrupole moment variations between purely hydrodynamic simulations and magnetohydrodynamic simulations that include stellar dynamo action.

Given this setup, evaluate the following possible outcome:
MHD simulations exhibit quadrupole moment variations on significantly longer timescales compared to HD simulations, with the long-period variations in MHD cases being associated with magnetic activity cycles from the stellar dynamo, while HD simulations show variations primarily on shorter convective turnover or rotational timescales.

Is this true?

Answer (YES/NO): NO